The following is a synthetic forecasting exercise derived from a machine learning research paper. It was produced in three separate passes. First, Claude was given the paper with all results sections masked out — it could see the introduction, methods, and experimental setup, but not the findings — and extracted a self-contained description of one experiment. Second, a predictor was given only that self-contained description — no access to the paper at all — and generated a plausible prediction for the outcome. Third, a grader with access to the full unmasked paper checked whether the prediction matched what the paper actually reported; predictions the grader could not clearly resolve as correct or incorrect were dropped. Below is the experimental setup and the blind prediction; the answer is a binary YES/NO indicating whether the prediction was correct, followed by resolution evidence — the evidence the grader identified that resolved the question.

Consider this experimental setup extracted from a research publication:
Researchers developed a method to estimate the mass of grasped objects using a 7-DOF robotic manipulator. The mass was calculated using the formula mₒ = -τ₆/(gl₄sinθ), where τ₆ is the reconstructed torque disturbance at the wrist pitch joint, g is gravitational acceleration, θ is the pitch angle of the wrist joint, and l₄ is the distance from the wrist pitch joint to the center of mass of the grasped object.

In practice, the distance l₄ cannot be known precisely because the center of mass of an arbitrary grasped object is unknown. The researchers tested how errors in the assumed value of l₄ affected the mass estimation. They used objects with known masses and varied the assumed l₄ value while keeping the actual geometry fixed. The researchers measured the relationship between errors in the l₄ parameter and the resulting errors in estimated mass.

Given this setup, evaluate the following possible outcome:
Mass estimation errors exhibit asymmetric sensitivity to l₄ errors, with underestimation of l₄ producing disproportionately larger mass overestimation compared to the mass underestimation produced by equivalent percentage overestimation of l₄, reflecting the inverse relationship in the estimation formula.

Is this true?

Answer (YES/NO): NO